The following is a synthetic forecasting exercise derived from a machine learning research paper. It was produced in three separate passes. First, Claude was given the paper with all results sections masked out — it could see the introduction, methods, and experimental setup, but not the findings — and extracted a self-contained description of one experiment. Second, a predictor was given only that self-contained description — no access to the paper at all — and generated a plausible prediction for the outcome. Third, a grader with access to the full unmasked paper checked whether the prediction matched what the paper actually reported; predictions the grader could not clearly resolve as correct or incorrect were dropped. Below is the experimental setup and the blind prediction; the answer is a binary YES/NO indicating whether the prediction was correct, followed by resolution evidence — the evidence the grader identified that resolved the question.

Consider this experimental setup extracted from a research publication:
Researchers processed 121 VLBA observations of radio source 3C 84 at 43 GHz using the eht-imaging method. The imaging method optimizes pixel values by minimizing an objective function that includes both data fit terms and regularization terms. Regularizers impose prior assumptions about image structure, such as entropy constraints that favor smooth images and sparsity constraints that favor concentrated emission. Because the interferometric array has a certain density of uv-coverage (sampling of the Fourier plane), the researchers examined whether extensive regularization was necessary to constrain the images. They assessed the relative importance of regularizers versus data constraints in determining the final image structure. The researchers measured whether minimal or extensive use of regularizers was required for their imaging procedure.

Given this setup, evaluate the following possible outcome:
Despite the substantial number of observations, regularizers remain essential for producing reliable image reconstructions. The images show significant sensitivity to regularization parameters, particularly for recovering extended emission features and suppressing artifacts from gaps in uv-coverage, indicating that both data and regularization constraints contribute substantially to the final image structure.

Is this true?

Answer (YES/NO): NO